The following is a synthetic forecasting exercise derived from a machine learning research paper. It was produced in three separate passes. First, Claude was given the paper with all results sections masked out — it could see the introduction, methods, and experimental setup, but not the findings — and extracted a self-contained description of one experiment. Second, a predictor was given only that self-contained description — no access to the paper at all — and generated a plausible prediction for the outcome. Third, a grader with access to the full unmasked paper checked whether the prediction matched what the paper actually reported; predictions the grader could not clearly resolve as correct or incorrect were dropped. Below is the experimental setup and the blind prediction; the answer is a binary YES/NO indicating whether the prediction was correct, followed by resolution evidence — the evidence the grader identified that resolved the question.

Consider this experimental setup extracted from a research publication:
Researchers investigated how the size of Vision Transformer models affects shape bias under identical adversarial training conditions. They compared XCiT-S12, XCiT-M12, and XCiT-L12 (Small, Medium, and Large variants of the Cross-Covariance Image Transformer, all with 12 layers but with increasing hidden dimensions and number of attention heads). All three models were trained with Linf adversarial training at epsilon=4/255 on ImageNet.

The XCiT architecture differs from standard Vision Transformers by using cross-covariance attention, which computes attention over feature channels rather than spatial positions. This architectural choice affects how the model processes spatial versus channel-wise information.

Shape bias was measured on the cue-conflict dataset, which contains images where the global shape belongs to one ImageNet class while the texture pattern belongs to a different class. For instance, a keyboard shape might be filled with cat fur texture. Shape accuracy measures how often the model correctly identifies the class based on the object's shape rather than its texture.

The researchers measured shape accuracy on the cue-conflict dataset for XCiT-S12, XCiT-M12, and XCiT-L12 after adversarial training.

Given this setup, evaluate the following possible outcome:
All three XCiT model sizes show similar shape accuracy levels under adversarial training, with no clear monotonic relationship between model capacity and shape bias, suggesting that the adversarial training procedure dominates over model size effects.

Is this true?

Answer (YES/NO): NO